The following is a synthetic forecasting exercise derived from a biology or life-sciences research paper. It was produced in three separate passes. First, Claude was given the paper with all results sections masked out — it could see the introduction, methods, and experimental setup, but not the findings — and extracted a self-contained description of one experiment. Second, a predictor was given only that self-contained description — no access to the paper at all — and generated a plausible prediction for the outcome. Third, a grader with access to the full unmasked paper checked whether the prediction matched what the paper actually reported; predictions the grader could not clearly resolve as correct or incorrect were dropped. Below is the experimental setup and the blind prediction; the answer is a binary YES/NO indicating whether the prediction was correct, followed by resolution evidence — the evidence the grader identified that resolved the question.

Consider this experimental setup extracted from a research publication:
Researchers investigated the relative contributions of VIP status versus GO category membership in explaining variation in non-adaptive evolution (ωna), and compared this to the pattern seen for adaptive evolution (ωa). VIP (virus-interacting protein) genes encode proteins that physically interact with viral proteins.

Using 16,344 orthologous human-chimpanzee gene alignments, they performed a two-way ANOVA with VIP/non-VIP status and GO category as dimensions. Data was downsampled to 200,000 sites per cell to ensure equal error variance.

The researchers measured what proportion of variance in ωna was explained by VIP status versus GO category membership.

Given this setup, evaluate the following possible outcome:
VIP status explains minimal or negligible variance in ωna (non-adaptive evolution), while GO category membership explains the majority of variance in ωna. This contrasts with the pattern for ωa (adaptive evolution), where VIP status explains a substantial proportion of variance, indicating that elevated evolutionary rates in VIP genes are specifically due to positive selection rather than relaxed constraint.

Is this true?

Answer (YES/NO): NO